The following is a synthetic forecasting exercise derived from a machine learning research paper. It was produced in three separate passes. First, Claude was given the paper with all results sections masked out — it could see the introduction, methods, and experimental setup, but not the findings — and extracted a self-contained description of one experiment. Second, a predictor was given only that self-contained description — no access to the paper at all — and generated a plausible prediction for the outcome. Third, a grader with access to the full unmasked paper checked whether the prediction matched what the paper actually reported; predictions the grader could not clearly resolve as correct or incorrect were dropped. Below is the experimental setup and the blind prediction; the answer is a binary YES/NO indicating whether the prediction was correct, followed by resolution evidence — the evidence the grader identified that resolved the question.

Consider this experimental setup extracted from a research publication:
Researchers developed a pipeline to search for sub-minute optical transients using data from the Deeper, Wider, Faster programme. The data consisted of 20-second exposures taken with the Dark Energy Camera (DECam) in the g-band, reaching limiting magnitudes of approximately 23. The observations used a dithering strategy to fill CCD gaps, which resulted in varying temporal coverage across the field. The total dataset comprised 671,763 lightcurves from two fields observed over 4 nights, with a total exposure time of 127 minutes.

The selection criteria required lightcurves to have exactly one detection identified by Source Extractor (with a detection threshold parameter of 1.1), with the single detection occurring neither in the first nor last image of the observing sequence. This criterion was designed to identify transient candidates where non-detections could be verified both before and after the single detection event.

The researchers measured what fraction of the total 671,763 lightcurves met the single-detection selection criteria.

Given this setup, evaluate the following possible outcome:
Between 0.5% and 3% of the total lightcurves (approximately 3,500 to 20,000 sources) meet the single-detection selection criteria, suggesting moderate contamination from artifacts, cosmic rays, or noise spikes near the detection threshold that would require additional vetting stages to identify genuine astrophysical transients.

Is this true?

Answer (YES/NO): NO